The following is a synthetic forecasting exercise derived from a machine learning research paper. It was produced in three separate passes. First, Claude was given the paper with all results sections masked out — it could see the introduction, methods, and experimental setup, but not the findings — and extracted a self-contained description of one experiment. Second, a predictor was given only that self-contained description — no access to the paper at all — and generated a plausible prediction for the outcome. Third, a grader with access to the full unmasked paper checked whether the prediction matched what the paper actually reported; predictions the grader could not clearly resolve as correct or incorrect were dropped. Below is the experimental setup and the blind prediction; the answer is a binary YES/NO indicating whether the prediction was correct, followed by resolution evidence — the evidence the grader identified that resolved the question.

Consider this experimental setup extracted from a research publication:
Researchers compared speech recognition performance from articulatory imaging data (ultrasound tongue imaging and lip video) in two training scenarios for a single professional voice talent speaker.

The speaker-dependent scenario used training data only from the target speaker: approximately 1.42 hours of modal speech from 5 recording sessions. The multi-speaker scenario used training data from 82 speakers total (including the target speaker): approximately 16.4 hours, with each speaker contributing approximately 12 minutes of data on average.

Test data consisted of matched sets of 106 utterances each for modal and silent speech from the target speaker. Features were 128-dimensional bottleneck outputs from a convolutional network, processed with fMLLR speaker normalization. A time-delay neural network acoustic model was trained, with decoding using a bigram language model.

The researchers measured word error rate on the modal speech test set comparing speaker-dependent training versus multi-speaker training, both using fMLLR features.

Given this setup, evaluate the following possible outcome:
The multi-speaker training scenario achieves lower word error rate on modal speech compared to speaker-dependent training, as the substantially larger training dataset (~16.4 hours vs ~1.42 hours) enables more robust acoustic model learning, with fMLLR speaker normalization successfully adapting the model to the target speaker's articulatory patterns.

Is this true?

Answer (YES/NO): NO